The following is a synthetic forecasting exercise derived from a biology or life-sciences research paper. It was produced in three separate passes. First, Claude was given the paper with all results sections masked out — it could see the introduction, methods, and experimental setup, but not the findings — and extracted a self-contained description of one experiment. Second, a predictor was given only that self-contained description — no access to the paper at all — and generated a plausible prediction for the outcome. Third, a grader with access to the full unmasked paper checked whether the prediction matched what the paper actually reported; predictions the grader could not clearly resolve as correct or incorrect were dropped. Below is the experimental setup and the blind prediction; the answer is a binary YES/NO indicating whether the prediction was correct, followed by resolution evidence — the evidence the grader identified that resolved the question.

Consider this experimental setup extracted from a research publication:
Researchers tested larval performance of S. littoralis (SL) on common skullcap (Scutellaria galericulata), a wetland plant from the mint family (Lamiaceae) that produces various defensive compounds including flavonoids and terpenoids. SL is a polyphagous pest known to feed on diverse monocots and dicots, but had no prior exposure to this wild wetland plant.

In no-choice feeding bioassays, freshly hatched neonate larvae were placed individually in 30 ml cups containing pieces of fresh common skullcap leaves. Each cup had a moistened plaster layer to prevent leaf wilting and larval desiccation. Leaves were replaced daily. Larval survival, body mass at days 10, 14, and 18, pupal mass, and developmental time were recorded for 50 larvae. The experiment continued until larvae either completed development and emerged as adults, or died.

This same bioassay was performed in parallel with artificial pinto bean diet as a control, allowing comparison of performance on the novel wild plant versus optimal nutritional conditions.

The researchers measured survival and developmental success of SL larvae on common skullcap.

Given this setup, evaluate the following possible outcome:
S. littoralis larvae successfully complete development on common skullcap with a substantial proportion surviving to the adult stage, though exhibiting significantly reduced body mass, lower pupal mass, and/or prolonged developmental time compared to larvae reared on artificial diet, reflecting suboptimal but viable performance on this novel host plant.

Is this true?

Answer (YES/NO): NO